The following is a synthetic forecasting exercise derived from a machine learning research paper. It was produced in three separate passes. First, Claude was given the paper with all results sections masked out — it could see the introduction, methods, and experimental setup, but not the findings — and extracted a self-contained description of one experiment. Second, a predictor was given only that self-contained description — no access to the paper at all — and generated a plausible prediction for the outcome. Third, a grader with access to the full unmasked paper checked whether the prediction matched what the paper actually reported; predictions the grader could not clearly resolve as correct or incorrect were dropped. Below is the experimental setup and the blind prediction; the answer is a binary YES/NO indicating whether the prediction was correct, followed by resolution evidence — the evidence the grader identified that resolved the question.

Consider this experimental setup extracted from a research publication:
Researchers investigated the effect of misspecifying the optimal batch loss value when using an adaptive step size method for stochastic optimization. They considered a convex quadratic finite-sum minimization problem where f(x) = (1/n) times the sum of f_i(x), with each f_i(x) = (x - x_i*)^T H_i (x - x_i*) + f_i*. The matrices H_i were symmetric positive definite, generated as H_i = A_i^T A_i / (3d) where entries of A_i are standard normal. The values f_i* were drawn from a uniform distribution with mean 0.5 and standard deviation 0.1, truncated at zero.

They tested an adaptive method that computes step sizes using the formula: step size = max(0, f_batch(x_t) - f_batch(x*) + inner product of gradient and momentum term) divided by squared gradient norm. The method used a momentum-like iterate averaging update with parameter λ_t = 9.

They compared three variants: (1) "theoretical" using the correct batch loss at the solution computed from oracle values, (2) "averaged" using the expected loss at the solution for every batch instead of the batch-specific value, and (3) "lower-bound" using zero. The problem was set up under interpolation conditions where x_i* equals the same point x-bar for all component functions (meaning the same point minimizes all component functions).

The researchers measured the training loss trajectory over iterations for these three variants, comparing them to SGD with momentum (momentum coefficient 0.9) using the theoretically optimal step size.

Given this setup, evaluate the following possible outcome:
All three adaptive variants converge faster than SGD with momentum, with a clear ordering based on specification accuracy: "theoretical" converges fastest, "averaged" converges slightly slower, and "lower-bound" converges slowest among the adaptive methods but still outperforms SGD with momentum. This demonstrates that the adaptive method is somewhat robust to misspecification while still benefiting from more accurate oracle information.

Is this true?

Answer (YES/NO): NO